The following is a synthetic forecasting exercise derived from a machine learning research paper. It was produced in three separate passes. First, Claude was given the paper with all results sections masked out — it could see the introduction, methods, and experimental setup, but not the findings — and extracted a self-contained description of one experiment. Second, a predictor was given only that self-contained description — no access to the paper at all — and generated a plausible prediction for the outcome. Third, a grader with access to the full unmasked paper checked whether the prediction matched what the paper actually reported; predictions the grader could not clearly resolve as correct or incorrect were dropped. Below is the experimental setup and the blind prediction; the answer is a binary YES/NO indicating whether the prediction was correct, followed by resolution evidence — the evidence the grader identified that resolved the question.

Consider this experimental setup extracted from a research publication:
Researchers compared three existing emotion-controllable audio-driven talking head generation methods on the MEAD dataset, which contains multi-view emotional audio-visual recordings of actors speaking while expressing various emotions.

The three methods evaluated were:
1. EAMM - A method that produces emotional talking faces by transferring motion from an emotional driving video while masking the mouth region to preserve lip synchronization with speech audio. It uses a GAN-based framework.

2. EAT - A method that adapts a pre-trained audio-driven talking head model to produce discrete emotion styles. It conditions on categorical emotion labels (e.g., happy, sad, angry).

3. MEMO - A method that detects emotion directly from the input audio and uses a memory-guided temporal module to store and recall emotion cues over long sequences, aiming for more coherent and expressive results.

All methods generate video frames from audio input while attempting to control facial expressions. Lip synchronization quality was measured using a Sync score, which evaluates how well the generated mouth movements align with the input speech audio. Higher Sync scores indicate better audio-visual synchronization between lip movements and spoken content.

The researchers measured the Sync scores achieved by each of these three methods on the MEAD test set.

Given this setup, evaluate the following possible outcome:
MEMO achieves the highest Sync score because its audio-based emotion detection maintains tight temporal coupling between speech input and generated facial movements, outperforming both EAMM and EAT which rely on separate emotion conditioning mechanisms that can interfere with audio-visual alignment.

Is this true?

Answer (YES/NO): NO